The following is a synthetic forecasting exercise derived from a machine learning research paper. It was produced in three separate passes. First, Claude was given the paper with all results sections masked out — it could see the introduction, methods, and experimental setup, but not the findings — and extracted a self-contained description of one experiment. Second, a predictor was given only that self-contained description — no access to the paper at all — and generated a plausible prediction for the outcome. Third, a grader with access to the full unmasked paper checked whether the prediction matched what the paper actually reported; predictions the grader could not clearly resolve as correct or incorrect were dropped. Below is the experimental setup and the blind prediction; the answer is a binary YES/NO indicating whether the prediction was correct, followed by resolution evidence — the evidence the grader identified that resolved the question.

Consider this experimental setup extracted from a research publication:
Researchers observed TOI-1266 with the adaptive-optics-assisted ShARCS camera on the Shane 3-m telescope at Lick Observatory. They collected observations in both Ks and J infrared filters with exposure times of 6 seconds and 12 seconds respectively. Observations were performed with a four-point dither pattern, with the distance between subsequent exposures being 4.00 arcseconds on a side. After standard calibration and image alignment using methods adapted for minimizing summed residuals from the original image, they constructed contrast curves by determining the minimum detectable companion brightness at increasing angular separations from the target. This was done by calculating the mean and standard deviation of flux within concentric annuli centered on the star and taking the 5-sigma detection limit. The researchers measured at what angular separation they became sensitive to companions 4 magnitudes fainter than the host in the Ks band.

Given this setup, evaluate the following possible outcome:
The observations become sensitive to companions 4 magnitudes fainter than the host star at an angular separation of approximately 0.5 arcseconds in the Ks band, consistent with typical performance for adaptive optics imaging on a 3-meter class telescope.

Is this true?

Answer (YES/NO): YES